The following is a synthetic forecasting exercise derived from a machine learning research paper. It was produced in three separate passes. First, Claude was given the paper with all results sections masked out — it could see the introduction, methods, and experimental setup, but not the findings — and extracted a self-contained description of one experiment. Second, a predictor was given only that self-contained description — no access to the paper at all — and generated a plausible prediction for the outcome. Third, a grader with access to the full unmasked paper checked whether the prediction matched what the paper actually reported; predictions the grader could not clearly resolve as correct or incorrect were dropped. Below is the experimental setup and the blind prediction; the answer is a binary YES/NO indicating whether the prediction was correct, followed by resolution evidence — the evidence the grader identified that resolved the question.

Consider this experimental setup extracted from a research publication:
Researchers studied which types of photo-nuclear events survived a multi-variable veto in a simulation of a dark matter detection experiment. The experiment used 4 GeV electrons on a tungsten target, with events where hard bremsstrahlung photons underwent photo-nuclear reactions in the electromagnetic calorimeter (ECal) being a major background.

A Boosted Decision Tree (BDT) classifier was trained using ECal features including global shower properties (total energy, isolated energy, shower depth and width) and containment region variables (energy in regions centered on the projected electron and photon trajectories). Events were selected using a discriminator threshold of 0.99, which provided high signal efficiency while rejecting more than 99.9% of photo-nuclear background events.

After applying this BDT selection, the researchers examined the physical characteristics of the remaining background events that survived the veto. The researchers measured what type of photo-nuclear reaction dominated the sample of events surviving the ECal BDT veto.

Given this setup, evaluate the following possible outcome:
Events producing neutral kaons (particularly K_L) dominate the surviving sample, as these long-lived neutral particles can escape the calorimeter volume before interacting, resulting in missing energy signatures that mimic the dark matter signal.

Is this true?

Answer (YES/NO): NO